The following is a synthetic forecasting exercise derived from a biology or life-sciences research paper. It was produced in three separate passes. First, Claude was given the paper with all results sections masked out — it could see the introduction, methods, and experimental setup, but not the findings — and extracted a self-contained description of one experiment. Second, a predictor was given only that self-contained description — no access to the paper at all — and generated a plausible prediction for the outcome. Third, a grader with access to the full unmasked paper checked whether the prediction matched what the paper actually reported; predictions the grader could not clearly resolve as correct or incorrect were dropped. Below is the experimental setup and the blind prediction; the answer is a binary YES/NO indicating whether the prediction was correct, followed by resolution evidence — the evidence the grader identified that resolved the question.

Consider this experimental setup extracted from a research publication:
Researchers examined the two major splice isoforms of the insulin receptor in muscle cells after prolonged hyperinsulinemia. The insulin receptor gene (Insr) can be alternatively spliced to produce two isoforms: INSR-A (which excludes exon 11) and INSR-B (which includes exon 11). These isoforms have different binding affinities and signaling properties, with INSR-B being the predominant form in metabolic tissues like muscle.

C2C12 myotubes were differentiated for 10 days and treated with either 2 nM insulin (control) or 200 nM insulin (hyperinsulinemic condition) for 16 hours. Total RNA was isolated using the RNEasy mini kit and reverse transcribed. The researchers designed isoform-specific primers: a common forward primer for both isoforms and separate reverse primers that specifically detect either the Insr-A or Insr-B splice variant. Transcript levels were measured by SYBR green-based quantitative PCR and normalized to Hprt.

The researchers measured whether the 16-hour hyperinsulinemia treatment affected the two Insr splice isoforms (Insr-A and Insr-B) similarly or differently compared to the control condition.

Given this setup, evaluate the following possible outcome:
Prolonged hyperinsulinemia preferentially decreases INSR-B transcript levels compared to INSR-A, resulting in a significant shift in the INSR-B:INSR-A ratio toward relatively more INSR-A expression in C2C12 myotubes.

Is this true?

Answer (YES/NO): NO